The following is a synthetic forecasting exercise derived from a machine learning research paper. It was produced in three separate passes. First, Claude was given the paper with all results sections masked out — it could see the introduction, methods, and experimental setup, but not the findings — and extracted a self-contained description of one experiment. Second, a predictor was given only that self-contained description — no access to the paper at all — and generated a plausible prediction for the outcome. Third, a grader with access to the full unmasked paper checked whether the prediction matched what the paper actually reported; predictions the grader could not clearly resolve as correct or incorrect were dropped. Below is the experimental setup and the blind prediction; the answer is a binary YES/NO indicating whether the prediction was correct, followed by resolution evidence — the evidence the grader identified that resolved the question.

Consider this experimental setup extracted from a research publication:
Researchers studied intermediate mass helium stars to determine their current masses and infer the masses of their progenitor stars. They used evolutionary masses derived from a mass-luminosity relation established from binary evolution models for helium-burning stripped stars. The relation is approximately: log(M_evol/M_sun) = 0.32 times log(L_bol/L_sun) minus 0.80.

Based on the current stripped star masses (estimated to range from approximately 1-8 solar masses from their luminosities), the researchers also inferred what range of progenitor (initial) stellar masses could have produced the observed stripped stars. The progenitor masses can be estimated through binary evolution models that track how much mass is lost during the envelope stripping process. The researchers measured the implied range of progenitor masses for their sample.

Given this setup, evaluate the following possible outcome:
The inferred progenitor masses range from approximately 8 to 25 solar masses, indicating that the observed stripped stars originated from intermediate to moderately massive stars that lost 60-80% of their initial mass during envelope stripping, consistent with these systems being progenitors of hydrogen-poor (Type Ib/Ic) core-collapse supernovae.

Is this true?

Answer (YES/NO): NO